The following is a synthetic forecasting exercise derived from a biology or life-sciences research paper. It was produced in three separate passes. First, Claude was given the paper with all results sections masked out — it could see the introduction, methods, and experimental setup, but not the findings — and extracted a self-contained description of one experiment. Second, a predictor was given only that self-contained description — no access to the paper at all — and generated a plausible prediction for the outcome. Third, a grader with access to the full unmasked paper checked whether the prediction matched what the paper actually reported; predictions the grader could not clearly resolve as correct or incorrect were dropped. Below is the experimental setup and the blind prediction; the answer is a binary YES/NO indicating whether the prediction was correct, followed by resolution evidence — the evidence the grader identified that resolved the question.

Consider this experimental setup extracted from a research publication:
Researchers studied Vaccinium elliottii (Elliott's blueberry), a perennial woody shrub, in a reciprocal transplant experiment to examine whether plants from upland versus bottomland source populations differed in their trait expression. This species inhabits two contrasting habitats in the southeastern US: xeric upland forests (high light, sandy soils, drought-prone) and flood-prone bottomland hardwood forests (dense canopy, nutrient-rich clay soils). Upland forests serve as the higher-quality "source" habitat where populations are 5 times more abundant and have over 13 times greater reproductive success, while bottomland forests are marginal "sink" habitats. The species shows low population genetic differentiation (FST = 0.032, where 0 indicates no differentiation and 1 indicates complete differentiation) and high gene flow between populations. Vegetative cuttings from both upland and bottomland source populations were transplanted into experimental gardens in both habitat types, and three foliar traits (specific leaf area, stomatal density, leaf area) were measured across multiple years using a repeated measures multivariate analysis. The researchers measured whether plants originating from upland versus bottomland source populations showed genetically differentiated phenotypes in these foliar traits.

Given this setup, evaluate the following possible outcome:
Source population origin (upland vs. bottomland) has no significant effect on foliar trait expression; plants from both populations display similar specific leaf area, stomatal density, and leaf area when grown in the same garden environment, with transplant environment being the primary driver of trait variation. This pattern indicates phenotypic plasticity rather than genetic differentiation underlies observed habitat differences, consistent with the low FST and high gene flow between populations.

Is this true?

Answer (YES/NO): NO